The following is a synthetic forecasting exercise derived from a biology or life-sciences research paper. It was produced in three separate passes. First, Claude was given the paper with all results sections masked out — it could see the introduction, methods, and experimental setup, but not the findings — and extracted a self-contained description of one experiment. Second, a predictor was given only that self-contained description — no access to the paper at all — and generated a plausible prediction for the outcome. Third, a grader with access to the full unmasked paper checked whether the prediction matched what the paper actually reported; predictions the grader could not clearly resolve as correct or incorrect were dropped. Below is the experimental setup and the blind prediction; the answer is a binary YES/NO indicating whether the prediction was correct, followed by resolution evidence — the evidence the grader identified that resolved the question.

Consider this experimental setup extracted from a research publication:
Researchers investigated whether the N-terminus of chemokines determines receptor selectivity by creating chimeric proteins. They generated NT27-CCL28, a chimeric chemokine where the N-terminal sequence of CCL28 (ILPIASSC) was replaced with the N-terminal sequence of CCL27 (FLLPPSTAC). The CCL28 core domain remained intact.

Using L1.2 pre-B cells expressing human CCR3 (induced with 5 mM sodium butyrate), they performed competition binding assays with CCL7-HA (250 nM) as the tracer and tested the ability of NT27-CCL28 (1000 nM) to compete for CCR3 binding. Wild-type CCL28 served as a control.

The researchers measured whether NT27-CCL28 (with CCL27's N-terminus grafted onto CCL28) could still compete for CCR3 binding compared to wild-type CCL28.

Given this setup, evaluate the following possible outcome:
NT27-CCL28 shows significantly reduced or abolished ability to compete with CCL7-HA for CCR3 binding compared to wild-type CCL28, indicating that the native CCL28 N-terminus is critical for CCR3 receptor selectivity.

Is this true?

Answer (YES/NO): NO